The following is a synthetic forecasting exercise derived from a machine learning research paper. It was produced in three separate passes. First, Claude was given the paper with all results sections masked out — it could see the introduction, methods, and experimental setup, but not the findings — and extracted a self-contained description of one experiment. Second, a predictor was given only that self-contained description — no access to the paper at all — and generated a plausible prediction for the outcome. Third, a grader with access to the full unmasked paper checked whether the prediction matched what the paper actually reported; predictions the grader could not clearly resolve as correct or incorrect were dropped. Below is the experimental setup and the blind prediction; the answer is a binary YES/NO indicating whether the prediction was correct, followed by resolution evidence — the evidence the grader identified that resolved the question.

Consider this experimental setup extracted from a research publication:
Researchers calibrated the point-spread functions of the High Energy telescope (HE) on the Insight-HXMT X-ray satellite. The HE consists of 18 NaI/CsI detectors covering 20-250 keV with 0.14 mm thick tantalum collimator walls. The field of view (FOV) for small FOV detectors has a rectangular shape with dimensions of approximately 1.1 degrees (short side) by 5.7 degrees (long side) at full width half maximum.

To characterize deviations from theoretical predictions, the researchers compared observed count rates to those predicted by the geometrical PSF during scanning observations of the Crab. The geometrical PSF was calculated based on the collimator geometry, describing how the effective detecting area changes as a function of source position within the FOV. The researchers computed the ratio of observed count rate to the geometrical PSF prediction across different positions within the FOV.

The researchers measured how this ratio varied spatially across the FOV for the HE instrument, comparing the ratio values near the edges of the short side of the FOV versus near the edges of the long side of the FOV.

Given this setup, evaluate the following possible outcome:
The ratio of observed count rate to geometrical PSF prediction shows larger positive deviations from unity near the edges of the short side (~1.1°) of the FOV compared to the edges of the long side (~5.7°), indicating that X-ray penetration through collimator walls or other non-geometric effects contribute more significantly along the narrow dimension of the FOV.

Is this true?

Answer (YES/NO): YES